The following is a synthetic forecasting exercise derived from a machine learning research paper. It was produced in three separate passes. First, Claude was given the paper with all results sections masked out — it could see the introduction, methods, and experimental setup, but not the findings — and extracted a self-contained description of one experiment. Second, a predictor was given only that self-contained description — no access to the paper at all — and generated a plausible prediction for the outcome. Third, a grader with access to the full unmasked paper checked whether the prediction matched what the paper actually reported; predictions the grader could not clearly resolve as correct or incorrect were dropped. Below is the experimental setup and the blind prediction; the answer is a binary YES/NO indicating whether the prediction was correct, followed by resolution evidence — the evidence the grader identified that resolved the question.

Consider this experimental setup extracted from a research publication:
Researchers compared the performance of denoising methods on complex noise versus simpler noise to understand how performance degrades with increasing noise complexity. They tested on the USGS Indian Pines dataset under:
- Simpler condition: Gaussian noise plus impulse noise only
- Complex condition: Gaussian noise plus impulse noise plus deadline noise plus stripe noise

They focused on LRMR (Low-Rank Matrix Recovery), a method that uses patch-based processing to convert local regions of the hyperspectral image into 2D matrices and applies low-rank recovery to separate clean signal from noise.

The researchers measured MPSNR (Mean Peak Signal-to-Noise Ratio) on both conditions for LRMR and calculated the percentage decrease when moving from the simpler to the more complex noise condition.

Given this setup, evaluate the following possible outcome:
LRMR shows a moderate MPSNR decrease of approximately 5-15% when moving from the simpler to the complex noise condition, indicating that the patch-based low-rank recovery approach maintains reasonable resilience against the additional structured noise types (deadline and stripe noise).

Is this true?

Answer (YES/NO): NO